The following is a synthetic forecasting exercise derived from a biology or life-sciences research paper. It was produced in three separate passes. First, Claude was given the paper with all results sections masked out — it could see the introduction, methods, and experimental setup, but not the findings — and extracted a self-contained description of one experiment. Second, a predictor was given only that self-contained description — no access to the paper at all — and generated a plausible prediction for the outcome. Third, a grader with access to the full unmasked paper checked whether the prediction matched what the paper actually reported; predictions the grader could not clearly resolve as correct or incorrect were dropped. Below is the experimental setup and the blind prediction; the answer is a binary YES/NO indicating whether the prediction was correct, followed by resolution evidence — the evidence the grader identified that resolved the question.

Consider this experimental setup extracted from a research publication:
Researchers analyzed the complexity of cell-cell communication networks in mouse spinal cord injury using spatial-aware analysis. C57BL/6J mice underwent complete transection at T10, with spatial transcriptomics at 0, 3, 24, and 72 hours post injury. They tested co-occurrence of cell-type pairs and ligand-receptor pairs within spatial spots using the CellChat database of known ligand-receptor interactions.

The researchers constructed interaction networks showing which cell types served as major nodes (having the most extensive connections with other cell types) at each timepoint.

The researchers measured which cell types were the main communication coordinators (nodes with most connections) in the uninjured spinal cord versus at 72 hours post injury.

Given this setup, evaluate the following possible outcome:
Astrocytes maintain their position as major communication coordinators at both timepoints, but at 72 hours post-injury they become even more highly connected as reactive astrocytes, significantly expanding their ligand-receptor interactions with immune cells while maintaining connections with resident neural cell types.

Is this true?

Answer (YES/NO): NO